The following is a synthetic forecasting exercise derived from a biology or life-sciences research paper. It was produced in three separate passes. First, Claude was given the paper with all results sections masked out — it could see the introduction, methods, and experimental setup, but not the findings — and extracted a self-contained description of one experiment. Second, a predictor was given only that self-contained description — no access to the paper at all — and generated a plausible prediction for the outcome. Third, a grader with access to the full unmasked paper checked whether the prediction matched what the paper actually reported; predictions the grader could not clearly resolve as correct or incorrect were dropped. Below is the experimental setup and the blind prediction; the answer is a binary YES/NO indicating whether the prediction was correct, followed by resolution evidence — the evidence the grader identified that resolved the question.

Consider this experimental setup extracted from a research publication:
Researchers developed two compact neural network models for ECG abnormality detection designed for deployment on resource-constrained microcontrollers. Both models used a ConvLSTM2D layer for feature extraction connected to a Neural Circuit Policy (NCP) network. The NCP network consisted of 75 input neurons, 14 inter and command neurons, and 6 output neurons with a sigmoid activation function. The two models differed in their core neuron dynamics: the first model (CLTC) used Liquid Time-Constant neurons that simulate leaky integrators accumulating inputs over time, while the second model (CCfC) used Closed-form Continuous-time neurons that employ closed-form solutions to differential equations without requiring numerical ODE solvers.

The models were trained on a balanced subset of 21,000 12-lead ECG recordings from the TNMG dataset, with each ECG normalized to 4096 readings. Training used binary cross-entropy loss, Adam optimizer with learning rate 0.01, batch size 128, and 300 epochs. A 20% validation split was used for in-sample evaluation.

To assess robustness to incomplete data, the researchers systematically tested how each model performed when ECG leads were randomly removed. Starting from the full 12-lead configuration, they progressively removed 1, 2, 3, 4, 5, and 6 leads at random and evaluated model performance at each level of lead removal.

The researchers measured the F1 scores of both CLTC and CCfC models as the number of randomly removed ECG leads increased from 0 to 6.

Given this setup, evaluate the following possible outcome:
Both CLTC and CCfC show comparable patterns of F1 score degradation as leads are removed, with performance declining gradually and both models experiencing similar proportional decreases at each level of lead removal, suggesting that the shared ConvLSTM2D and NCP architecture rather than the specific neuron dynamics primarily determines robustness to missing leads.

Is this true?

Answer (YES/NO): NO